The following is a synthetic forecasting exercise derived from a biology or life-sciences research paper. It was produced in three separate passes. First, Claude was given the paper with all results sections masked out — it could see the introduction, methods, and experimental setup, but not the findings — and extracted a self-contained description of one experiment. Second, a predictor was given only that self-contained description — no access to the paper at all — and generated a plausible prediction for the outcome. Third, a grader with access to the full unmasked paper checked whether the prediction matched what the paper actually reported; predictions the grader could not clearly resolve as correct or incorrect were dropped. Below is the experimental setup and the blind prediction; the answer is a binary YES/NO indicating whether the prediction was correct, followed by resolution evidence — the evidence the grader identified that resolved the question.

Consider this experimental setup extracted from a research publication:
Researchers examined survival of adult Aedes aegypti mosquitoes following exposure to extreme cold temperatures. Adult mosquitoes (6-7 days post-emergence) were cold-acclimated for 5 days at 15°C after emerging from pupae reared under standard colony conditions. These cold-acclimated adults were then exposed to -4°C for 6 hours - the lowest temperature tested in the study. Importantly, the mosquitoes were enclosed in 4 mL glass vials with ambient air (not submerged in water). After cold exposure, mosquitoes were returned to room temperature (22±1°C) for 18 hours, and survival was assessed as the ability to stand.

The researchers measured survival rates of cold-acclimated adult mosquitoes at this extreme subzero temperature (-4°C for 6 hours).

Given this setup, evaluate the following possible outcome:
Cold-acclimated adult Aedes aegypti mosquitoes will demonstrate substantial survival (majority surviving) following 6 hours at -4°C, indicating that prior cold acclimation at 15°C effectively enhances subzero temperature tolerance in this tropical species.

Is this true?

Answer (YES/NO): NO